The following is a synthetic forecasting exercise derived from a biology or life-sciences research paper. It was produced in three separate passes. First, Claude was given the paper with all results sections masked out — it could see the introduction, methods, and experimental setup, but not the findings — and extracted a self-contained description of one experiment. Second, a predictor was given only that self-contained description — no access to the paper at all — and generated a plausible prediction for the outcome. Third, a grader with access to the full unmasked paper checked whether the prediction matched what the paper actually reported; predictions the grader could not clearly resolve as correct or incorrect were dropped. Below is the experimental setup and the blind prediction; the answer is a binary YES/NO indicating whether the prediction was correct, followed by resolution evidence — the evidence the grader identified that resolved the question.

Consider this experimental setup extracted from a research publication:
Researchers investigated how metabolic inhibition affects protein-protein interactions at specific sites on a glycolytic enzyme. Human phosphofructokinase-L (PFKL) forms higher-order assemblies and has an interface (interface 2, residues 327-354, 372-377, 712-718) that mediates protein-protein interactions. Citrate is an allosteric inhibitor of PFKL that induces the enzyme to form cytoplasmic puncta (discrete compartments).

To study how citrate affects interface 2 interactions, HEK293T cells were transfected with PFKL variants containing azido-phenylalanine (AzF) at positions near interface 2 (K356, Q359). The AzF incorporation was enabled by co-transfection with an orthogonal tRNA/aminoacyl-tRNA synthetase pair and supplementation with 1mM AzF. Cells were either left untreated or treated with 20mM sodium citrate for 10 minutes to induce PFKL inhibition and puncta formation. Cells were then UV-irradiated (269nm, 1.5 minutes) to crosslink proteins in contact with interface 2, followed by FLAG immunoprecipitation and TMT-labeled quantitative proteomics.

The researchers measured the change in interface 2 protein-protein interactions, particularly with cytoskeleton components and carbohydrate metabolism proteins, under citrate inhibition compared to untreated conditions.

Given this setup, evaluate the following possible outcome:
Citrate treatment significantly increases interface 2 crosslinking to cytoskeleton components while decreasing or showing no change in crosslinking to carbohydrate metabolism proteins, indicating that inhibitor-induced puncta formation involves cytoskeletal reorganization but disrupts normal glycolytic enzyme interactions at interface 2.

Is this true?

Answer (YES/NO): NO